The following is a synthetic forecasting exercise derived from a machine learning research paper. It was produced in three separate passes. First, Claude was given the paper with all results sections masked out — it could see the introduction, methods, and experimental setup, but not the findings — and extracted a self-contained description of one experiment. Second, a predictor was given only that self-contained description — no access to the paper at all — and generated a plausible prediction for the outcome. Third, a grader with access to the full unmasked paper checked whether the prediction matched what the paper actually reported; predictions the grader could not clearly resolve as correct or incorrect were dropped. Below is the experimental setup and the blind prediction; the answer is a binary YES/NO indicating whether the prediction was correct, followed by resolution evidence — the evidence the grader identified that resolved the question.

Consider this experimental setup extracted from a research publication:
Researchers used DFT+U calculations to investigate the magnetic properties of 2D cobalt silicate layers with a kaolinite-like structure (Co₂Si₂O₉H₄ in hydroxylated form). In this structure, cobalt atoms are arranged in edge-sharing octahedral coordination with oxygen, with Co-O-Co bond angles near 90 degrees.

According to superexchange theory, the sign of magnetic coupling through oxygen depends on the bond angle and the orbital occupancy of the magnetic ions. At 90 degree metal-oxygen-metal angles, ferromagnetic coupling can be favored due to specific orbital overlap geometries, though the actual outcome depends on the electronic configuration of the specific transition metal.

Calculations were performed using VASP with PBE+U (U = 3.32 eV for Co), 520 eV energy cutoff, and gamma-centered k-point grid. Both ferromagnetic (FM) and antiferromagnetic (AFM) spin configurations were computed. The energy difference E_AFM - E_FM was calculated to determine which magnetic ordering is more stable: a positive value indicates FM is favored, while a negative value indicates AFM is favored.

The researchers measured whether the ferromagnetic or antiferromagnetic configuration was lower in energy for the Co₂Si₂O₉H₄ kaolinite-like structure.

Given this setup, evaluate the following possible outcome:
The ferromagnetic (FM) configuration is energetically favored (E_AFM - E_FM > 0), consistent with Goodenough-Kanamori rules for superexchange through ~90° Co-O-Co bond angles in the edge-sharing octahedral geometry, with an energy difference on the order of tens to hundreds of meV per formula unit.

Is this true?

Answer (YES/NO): NO